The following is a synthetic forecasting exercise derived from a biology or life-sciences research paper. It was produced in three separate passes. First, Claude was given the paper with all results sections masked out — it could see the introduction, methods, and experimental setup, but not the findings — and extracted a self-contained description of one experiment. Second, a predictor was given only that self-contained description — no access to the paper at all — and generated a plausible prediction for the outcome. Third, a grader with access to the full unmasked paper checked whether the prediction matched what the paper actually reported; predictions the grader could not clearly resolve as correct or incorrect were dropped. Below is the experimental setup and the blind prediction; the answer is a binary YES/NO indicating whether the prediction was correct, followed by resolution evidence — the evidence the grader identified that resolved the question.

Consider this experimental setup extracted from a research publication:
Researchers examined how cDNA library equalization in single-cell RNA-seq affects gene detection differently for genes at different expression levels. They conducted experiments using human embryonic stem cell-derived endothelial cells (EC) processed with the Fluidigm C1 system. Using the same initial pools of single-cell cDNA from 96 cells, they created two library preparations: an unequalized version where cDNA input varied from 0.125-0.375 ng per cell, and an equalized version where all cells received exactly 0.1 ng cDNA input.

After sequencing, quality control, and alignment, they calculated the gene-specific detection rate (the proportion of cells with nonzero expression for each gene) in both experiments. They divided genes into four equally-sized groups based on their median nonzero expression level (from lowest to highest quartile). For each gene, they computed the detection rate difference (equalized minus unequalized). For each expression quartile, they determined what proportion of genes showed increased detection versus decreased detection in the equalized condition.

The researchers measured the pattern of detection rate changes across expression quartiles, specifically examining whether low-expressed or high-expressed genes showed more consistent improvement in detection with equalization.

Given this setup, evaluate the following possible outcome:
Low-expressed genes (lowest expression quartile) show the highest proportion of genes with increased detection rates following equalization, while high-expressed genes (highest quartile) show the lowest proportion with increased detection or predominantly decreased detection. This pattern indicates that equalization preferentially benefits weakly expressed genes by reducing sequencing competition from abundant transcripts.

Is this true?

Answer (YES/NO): NO